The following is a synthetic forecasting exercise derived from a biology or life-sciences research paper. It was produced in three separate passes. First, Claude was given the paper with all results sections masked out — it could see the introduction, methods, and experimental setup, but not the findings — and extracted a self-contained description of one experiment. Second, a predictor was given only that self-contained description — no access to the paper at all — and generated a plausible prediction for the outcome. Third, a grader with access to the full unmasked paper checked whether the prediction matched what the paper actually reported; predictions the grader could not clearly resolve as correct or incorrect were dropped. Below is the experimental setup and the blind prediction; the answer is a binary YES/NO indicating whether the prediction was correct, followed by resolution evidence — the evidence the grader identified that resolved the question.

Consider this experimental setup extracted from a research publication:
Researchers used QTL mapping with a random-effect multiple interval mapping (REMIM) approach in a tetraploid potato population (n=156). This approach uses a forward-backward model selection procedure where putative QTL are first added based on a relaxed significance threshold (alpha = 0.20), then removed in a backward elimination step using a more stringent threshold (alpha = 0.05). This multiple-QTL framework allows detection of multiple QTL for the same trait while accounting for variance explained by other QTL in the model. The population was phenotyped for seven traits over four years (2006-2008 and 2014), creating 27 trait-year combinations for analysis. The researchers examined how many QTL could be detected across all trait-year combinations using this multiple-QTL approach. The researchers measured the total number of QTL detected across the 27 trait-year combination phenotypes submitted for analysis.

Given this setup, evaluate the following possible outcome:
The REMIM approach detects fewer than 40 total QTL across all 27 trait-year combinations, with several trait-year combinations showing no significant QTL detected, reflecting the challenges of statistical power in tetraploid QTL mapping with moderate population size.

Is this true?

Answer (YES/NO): YES